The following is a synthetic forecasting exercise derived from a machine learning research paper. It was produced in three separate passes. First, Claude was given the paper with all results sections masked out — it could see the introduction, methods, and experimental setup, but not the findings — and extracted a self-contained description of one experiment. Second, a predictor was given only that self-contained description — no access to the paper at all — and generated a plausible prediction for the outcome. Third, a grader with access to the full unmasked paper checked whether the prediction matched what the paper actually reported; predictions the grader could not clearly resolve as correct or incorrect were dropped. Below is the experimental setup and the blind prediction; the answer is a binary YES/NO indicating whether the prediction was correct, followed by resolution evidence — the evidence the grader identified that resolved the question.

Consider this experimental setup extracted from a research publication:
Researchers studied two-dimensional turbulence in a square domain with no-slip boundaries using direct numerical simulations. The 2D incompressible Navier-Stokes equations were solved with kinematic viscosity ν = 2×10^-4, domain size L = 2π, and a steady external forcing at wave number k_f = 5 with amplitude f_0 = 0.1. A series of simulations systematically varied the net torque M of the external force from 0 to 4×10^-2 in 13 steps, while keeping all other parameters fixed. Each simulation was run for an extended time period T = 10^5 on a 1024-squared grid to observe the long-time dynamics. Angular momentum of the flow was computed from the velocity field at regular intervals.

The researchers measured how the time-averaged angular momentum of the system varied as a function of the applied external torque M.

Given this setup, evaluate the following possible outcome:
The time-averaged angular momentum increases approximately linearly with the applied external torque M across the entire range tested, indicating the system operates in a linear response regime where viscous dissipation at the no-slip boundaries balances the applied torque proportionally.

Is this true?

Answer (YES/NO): NO